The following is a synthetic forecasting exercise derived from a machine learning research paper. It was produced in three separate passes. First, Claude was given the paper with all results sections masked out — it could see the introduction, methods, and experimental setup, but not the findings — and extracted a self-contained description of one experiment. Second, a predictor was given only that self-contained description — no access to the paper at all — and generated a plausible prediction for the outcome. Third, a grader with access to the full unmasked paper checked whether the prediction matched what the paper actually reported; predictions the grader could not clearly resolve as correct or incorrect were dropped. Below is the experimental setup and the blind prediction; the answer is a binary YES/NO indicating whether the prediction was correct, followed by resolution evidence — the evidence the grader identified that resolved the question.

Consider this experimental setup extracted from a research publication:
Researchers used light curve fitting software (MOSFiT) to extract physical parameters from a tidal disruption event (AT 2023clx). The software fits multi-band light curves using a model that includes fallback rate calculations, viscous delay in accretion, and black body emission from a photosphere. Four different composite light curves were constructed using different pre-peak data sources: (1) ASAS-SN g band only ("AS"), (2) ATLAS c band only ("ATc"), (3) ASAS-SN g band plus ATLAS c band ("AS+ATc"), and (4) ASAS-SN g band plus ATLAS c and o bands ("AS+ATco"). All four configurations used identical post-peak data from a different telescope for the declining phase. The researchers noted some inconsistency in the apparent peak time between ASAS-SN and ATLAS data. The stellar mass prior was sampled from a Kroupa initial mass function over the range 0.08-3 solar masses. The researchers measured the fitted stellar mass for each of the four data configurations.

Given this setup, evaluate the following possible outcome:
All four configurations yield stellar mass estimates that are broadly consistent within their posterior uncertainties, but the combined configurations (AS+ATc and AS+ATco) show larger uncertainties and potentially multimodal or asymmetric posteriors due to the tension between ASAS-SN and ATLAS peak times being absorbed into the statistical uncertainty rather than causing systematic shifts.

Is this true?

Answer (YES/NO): NO